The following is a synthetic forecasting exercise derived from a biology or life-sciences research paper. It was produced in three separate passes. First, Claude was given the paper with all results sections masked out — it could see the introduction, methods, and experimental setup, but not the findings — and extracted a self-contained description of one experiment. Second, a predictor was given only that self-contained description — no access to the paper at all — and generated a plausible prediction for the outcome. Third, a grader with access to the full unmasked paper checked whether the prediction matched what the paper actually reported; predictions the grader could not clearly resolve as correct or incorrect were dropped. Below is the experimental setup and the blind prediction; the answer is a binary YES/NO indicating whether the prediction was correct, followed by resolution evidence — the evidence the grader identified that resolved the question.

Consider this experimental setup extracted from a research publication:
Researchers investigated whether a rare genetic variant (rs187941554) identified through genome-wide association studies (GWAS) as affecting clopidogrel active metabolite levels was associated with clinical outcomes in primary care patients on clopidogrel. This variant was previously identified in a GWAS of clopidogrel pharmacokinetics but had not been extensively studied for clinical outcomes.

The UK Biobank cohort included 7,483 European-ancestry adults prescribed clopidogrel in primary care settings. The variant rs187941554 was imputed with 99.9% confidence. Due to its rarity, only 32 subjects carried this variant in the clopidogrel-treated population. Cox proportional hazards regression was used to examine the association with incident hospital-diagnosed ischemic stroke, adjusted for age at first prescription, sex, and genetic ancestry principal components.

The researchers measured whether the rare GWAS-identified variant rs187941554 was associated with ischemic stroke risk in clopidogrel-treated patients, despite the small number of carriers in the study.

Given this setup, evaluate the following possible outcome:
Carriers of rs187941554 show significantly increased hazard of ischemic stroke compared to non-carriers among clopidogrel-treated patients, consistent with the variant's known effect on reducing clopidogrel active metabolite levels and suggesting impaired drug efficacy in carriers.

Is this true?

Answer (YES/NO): YES